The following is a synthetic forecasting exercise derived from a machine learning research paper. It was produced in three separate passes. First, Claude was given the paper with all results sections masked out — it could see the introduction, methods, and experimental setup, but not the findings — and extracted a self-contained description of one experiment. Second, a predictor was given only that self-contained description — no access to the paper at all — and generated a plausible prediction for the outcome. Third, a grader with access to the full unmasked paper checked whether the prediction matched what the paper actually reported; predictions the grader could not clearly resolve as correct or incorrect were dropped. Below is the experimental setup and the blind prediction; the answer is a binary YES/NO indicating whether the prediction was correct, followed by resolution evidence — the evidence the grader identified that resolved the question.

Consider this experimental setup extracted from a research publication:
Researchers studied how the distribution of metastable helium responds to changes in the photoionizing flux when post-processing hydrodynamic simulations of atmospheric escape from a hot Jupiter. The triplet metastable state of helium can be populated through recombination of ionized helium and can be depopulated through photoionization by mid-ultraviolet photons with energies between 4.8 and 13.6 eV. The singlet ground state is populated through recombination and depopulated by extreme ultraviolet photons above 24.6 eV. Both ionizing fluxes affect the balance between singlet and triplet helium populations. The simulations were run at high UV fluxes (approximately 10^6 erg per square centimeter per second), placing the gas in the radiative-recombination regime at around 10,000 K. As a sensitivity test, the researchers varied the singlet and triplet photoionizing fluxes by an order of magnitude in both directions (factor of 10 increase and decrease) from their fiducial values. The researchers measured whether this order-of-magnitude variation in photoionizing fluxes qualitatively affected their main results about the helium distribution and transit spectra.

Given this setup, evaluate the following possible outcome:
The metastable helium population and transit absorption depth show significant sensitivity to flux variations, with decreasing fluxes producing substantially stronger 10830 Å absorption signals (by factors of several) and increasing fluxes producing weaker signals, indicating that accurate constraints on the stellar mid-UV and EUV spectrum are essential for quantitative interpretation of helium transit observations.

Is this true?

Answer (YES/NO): NO